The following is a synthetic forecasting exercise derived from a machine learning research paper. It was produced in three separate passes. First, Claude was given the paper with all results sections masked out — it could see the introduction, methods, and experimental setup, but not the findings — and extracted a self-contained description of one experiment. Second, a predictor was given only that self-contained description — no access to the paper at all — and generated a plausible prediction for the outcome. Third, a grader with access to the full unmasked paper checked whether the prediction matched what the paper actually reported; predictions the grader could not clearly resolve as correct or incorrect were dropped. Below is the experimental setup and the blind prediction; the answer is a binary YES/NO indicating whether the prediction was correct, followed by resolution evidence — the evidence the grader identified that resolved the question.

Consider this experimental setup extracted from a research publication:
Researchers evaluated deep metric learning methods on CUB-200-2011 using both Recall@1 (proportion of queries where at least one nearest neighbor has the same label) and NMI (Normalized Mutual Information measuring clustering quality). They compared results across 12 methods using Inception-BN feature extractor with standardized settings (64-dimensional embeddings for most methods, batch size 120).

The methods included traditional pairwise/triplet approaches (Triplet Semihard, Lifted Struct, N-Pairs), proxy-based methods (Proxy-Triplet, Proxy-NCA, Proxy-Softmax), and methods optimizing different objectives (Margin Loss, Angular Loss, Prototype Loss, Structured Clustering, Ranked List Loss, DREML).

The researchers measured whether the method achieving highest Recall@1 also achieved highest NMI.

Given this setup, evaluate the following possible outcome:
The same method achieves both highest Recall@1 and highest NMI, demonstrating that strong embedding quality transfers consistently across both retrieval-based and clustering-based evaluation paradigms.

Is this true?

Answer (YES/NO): YES